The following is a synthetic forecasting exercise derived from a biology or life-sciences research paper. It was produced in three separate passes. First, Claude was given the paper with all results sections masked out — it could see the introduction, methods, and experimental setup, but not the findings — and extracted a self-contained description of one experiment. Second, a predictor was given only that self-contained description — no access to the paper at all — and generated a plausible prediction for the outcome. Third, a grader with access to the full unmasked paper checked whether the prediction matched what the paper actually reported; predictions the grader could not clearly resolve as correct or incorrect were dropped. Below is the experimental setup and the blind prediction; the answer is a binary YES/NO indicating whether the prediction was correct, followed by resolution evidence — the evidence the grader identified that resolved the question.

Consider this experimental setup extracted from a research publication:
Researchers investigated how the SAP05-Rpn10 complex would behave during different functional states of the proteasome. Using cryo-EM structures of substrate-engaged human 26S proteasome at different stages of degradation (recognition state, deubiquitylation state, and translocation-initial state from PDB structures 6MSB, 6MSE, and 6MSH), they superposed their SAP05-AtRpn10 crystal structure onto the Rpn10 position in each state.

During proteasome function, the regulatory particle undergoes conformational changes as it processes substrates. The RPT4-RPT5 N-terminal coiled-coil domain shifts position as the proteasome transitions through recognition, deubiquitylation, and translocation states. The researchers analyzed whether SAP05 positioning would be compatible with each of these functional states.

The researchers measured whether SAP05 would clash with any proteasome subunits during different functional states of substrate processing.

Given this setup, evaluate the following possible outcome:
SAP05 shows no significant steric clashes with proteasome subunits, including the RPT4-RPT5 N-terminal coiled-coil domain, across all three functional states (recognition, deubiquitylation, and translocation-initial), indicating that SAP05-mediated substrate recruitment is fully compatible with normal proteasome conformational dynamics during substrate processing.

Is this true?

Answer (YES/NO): NO